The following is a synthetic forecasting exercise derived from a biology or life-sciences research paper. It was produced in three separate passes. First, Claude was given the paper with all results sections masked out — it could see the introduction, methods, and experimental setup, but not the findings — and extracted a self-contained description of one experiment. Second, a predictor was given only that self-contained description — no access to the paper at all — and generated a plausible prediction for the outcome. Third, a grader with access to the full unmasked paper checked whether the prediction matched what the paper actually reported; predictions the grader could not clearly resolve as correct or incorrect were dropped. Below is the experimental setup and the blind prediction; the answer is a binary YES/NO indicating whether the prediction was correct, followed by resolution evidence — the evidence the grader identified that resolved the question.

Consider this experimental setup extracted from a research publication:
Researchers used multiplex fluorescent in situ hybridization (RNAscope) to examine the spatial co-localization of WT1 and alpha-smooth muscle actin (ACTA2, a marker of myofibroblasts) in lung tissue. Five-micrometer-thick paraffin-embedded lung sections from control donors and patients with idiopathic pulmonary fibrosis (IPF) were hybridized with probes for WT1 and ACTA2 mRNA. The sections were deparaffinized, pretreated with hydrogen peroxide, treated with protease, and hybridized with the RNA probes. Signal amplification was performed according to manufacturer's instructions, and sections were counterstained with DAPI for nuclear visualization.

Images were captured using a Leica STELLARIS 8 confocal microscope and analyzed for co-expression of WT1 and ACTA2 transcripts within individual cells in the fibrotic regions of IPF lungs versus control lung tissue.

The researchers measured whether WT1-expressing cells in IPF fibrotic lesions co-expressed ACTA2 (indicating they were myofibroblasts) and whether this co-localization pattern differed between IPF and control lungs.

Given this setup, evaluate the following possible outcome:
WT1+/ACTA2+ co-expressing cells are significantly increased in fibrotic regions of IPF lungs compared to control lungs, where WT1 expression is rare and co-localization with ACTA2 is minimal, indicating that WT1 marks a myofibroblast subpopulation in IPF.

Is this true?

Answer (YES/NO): YES